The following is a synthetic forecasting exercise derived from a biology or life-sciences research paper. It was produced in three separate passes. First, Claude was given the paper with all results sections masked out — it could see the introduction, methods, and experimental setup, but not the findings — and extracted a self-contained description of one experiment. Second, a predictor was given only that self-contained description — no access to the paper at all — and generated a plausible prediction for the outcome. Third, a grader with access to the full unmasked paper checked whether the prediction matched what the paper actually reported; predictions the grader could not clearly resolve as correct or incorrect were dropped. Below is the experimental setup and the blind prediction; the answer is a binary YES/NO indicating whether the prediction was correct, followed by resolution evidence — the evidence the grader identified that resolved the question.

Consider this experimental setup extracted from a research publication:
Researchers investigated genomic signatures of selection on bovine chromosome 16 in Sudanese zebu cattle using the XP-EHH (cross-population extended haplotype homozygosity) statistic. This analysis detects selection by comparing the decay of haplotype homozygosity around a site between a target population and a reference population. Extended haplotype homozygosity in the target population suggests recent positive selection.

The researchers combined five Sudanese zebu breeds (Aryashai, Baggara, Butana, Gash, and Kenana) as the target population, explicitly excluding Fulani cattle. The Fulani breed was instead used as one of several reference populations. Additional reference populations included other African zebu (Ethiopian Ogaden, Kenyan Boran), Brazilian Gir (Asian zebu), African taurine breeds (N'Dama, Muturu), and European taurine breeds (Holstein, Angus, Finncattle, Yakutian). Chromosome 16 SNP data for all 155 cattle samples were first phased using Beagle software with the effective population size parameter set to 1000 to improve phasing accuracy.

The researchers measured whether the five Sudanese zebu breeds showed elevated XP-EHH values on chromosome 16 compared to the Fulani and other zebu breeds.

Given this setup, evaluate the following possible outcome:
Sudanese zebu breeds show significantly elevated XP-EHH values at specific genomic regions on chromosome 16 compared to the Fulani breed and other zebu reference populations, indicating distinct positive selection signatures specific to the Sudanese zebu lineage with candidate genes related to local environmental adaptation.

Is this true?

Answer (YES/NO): YES